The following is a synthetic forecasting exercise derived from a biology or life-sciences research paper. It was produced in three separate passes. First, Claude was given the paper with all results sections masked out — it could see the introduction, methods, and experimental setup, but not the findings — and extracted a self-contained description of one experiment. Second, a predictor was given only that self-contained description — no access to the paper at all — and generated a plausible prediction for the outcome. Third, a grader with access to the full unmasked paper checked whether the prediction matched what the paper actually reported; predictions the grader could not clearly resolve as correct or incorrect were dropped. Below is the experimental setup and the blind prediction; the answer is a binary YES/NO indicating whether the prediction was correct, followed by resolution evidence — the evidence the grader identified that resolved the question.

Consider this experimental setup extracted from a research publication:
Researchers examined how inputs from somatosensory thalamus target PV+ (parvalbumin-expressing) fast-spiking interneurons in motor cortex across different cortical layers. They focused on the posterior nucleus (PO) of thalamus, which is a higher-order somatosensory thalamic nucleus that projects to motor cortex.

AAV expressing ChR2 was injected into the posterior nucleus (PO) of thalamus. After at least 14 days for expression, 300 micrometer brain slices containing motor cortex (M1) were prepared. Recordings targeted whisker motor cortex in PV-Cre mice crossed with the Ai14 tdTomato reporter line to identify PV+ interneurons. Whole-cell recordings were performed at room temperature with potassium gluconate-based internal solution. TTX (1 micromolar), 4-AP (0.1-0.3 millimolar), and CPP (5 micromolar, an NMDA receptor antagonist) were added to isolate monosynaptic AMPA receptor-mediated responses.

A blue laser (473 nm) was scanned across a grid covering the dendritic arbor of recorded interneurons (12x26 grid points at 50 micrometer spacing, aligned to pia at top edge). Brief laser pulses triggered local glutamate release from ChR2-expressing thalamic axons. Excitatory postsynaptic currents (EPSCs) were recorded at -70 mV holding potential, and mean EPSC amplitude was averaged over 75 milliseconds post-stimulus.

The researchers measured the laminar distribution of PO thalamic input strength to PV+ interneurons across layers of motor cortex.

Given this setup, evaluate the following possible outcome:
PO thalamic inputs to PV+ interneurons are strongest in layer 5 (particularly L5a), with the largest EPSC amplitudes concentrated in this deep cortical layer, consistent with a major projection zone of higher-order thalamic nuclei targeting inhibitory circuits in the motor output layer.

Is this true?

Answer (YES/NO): NO